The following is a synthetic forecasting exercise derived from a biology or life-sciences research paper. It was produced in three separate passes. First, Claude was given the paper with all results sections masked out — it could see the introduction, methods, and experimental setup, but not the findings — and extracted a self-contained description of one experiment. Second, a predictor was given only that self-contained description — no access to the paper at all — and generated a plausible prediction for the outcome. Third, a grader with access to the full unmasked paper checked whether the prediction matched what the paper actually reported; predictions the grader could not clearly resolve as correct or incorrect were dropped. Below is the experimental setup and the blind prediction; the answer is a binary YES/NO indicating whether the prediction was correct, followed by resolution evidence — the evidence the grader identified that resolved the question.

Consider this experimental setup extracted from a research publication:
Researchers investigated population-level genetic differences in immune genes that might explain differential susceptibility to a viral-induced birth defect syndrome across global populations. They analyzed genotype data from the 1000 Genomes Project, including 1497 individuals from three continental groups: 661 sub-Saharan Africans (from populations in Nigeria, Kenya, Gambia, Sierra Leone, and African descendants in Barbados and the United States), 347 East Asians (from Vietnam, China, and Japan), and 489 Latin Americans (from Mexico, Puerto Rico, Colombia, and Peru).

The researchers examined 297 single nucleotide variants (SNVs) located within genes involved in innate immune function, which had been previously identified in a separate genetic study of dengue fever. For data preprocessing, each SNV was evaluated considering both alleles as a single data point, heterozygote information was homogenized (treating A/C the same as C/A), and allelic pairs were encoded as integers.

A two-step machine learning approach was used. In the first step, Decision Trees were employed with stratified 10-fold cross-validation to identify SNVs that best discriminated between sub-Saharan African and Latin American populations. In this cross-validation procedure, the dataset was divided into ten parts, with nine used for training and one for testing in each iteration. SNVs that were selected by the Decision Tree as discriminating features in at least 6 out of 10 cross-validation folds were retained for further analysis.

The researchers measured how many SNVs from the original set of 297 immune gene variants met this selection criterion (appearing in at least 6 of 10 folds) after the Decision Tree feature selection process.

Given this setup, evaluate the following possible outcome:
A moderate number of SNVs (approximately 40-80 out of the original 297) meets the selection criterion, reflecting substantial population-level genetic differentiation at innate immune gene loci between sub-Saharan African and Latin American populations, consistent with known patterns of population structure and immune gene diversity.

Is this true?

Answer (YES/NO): NO